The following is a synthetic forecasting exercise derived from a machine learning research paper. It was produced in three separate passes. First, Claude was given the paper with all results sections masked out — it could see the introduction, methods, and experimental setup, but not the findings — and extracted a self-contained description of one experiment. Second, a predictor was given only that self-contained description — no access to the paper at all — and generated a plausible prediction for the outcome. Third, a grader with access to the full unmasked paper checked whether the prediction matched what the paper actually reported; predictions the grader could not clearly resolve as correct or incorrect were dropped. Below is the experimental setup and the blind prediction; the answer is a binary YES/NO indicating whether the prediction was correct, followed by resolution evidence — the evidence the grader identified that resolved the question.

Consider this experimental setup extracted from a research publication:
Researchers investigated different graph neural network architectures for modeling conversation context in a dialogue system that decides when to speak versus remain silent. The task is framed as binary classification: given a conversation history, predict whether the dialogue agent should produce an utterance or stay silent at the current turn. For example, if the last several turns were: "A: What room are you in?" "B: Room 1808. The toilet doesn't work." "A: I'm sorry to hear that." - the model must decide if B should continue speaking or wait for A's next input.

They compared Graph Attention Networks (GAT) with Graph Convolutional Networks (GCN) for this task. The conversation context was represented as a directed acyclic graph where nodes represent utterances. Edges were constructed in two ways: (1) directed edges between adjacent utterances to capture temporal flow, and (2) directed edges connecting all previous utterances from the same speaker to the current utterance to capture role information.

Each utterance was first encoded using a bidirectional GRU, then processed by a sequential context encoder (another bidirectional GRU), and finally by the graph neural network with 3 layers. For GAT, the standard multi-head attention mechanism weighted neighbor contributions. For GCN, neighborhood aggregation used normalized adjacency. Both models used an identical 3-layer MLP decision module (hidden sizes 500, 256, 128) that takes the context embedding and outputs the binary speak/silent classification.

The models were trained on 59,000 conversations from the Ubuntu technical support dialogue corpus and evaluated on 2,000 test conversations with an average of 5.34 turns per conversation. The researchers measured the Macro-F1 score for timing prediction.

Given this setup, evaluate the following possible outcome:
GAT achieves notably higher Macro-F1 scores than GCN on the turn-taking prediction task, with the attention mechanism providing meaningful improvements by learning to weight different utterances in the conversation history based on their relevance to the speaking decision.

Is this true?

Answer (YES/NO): NO